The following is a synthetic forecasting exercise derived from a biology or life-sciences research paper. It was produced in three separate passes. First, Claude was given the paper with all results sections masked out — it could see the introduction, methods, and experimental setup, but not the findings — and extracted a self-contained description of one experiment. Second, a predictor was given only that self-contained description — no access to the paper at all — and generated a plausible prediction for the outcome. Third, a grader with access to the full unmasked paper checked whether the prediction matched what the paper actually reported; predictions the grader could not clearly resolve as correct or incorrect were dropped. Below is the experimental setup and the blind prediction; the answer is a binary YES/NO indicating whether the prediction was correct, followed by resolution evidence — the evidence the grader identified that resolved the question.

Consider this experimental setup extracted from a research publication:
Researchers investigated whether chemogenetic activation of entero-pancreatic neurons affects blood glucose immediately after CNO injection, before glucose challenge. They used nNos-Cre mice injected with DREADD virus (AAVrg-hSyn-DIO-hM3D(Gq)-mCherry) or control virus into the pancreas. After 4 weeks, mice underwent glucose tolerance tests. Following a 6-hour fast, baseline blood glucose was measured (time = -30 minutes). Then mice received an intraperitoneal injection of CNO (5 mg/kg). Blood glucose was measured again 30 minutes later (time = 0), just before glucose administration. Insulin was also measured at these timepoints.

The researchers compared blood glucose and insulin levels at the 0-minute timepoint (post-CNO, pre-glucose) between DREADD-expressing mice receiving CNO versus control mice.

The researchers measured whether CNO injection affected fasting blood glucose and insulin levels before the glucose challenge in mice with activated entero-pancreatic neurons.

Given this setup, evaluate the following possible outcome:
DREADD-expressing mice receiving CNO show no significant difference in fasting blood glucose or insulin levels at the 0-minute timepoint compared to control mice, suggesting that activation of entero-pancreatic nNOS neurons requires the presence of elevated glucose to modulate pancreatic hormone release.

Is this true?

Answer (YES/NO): NO